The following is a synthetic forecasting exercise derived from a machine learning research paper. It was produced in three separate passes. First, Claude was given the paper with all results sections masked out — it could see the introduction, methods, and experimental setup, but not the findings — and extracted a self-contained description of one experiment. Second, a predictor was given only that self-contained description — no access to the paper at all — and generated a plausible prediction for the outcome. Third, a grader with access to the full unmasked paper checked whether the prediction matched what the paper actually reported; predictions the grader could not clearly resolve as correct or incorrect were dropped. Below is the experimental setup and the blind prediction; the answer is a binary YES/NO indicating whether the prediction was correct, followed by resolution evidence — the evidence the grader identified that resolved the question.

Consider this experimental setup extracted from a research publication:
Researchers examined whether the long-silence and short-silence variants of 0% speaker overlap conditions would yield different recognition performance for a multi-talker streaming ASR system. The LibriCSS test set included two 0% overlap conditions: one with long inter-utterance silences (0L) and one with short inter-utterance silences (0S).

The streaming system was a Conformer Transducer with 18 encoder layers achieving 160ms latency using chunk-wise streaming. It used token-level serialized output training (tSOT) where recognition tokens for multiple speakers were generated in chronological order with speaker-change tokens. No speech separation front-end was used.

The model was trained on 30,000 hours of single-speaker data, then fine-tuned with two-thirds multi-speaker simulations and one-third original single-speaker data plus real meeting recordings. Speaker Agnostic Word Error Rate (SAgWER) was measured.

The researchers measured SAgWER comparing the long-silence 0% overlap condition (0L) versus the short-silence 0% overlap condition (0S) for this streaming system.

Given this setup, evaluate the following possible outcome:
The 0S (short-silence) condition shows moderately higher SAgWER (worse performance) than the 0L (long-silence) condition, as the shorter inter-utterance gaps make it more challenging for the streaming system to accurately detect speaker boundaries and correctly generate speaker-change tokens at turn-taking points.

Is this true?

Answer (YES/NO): NO